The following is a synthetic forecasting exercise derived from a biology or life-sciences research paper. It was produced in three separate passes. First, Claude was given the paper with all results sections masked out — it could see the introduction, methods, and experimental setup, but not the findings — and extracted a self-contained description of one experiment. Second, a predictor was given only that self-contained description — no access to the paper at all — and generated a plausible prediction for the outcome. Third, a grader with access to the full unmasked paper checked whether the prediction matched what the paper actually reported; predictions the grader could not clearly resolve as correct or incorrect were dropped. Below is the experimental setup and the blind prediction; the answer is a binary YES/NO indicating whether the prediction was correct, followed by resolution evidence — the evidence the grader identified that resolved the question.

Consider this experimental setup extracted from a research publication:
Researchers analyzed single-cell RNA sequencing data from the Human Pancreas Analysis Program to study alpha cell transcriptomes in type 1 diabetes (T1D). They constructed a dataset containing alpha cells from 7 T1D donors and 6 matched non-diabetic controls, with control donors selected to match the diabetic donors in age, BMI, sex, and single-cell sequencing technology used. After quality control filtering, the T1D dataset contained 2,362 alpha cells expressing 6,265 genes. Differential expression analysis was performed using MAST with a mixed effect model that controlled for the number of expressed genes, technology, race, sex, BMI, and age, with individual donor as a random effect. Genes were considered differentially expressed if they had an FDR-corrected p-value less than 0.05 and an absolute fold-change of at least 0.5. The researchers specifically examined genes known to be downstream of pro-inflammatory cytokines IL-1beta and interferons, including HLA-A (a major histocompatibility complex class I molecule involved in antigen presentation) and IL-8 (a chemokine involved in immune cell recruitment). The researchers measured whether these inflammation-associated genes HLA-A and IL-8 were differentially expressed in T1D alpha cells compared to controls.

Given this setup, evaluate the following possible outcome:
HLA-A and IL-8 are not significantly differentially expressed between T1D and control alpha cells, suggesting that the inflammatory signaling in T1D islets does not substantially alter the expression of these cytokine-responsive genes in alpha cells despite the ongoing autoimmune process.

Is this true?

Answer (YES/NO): NO